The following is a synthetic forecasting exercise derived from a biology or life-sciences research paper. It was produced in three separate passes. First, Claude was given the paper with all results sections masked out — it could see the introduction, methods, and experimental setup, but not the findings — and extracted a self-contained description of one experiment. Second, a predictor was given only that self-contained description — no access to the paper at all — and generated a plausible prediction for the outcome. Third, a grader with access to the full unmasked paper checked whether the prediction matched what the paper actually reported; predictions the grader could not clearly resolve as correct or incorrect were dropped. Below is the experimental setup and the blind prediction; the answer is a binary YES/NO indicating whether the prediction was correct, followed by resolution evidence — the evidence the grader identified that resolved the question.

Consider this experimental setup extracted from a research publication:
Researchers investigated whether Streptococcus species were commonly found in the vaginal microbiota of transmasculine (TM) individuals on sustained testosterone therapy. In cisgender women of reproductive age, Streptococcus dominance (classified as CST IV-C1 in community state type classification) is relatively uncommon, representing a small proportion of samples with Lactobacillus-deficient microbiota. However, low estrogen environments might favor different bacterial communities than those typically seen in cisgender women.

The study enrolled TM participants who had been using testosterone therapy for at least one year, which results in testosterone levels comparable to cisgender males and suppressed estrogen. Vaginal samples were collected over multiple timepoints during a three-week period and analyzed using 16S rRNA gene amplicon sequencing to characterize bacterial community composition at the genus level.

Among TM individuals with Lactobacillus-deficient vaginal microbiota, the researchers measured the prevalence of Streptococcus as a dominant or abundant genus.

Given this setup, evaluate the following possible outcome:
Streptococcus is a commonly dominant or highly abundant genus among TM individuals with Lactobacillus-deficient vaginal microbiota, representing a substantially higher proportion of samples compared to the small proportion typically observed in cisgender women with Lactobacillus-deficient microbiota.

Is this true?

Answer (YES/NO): YES